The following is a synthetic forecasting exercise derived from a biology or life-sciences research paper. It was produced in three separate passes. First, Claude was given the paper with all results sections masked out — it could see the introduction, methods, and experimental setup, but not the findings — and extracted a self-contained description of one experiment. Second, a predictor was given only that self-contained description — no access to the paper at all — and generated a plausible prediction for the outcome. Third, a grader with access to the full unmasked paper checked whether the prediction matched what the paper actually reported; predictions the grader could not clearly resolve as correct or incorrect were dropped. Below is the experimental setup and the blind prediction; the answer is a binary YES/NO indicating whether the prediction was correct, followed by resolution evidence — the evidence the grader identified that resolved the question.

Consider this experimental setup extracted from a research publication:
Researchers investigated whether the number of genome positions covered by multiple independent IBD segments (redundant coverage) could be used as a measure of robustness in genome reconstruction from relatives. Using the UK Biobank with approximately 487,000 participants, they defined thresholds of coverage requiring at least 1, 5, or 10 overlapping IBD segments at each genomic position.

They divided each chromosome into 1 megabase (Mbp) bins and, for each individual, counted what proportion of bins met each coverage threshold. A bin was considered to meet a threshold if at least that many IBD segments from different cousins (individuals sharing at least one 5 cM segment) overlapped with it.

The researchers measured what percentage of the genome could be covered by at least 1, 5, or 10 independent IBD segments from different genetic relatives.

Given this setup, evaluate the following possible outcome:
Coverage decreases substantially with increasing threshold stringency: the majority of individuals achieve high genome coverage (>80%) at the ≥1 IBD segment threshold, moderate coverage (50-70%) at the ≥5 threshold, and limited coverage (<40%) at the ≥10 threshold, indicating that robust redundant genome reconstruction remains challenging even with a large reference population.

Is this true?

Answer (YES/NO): NO